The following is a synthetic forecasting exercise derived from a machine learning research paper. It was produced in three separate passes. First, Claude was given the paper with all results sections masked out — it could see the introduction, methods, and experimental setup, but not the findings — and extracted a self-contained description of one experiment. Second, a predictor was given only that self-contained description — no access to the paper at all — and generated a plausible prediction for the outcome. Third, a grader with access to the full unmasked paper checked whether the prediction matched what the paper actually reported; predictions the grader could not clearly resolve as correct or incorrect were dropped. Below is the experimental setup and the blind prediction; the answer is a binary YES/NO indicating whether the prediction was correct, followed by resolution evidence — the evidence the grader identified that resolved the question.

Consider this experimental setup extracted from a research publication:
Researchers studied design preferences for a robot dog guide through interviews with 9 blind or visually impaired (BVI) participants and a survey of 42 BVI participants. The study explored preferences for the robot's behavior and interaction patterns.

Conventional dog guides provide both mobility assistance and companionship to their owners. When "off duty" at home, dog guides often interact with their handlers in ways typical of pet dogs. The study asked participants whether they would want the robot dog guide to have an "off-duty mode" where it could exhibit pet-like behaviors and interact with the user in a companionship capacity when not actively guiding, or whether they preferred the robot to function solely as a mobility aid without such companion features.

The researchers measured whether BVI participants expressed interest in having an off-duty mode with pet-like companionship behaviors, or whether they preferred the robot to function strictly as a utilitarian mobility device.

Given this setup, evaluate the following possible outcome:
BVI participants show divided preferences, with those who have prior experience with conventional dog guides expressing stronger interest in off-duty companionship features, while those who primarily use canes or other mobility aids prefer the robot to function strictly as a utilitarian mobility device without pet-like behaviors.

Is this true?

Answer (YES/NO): NO